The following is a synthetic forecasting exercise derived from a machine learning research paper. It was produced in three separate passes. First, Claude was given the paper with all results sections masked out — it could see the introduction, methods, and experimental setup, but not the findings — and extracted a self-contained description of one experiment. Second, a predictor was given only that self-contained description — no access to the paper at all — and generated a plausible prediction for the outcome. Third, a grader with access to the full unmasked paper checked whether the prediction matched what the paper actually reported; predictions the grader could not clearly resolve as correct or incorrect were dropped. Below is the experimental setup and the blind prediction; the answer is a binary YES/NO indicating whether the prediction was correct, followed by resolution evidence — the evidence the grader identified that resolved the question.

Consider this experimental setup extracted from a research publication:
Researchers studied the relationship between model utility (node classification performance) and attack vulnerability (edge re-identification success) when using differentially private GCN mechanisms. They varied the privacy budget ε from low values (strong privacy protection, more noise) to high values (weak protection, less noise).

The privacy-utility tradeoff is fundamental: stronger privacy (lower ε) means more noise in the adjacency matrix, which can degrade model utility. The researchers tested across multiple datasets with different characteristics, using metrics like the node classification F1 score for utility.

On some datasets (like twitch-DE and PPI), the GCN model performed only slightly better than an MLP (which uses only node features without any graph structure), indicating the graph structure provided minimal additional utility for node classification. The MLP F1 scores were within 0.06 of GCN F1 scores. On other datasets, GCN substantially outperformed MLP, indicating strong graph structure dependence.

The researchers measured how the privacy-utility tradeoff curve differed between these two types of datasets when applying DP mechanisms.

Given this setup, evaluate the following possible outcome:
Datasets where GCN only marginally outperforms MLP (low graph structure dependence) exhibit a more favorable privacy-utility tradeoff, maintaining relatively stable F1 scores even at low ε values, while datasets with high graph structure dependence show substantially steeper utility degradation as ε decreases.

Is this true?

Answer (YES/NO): NO